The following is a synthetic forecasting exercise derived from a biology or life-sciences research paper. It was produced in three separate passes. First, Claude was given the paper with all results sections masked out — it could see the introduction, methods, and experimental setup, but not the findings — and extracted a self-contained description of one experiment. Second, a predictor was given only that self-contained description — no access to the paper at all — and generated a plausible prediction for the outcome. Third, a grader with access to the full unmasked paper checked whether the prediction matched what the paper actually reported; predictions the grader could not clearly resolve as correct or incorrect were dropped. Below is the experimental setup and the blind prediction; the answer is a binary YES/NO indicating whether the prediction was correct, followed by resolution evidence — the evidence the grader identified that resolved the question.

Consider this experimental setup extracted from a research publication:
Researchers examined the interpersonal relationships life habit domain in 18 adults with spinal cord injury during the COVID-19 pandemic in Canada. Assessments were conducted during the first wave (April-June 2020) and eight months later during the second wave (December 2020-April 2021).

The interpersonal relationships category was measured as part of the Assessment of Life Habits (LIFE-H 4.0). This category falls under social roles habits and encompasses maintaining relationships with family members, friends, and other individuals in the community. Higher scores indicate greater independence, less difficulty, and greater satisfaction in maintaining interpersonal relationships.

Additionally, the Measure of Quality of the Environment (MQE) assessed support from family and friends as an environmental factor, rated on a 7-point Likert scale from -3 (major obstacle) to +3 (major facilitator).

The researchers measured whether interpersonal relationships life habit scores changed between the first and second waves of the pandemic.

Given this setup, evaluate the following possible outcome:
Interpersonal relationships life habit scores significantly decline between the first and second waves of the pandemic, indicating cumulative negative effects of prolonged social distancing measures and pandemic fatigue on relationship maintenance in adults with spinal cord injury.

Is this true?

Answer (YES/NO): NO